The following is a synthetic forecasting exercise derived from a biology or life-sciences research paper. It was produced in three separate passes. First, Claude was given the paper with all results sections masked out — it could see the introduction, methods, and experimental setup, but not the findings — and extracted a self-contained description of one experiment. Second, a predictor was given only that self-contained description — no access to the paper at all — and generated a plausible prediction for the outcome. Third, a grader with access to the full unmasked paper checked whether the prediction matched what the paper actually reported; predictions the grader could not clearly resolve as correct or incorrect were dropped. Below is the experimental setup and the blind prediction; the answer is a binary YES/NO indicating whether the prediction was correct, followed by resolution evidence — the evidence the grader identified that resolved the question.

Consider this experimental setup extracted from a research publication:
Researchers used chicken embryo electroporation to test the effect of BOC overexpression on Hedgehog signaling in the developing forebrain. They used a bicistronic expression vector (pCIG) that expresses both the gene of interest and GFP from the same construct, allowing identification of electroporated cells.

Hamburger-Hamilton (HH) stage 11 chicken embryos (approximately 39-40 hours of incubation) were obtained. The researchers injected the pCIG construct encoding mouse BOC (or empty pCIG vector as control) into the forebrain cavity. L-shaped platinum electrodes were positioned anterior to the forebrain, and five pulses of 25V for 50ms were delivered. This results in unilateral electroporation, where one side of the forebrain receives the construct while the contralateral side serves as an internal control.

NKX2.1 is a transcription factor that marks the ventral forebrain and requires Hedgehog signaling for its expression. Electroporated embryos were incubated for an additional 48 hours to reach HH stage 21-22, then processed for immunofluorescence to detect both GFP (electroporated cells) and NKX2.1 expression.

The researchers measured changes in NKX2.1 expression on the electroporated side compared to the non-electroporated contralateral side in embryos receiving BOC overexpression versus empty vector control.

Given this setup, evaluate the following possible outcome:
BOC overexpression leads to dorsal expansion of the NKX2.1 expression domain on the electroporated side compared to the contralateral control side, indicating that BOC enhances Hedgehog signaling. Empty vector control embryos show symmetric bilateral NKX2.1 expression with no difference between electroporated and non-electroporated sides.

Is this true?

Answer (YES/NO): YES